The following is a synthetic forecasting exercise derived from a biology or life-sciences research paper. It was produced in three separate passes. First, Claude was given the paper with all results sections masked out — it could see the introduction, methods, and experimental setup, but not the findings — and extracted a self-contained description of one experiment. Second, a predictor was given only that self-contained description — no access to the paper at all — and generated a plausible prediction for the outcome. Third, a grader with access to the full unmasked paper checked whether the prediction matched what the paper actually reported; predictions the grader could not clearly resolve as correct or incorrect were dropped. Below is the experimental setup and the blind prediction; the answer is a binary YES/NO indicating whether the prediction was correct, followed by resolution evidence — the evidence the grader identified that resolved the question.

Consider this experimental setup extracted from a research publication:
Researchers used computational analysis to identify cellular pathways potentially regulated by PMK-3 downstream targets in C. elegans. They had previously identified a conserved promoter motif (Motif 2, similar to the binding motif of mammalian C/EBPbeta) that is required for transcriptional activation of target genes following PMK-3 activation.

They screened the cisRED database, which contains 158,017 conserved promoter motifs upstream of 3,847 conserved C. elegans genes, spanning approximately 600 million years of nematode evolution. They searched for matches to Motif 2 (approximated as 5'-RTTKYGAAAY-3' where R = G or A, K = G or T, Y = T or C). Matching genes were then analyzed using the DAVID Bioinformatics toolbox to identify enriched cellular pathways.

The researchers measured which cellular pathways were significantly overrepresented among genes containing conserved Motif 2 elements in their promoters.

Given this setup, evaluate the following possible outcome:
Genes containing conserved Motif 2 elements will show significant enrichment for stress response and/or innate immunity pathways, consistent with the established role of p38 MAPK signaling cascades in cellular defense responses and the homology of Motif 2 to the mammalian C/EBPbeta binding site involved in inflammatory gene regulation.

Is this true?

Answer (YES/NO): NO